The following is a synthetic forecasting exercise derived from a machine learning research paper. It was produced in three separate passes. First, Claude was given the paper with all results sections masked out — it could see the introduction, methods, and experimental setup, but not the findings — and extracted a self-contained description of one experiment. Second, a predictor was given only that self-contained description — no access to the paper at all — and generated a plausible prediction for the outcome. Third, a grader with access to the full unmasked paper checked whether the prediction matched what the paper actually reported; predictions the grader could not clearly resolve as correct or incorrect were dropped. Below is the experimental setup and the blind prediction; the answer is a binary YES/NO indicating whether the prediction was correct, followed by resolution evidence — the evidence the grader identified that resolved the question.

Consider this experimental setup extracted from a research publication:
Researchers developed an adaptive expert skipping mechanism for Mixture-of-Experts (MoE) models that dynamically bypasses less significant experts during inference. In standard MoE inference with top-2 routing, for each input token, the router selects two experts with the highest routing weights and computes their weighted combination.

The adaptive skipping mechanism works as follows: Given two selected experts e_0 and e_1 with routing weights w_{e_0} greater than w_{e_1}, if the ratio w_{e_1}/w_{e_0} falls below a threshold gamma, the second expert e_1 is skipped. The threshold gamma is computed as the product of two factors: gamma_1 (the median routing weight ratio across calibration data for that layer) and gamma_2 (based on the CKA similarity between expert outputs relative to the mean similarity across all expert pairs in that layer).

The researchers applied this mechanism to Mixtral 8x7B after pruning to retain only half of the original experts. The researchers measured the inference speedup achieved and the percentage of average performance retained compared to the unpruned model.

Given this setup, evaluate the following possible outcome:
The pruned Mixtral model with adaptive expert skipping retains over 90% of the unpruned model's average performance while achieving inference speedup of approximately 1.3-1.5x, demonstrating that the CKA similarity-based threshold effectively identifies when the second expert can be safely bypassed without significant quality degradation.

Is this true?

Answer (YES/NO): NO